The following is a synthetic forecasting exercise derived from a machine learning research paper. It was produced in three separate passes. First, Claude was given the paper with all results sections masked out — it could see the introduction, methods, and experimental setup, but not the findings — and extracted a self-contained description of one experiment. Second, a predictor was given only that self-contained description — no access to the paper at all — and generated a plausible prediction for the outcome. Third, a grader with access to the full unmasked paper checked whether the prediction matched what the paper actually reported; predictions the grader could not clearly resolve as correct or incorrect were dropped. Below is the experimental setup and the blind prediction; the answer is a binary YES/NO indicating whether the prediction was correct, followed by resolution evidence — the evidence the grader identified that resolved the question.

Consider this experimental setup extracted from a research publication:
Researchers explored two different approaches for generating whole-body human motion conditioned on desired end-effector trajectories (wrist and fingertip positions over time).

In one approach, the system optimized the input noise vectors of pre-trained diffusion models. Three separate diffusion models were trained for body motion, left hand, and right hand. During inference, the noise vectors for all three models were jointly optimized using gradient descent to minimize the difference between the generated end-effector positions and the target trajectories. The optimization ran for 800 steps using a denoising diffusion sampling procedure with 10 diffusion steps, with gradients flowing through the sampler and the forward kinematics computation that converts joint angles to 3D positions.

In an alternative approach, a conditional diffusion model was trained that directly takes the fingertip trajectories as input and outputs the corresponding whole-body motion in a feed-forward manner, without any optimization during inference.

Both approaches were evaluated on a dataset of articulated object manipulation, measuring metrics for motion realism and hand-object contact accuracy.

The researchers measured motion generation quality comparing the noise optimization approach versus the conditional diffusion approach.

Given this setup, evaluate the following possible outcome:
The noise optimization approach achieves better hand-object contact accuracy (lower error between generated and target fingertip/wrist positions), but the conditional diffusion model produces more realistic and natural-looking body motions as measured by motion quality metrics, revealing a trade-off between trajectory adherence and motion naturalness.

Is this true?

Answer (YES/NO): NO